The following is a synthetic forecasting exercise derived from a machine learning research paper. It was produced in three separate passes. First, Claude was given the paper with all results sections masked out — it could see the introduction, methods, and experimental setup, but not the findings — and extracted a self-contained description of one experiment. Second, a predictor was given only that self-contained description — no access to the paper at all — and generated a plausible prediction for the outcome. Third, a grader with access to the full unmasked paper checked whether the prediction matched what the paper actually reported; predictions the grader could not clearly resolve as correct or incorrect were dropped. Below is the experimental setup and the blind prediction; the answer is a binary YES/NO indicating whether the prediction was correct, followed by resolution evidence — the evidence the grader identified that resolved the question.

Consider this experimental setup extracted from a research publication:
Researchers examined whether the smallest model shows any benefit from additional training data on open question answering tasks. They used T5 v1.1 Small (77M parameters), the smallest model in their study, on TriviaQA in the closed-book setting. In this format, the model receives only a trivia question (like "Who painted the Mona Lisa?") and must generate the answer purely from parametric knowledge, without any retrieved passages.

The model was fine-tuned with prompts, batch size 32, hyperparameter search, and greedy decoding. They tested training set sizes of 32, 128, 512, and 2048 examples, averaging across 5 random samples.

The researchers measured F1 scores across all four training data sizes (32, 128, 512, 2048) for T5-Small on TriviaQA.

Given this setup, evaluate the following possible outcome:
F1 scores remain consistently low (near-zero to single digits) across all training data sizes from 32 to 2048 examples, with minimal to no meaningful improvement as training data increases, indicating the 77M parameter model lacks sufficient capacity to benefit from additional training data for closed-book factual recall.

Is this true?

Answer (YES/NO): YES